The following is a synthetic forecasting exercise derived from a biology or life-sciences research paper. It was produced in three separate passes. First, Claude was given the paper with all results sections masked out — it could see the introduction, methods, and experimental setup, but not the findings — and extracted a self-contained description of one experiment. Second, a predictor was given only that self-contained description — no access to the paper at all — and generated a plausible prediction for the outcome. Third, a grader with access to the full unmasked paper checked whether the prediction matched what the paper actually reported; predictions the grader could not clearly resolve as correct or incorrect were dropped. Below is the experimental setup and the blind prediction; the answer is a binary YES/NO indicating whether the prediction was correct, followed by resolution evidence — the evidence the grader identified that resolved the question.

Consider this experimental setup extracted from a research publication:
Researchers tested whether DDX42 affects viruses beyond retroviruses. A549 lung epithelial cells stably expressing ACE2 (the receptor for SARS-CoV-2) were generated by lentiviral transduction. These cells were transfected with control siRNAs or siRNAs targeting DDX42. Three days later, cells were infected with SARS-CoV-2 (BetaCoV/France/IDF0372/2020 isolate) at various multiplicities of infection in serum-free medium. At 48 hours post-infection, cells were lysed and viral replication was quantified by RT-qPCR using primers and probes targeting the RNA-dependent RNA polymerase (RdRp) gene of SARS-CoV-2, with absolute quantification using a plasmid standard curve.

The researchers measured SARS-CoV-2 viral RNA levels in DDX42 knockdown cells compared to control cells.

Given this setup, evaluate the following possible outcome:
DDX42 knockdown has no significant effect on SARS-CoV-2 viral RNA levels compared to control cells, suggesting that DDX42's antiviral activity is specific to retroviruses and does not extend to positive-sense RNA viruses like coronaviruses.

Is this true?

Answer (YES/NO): NO